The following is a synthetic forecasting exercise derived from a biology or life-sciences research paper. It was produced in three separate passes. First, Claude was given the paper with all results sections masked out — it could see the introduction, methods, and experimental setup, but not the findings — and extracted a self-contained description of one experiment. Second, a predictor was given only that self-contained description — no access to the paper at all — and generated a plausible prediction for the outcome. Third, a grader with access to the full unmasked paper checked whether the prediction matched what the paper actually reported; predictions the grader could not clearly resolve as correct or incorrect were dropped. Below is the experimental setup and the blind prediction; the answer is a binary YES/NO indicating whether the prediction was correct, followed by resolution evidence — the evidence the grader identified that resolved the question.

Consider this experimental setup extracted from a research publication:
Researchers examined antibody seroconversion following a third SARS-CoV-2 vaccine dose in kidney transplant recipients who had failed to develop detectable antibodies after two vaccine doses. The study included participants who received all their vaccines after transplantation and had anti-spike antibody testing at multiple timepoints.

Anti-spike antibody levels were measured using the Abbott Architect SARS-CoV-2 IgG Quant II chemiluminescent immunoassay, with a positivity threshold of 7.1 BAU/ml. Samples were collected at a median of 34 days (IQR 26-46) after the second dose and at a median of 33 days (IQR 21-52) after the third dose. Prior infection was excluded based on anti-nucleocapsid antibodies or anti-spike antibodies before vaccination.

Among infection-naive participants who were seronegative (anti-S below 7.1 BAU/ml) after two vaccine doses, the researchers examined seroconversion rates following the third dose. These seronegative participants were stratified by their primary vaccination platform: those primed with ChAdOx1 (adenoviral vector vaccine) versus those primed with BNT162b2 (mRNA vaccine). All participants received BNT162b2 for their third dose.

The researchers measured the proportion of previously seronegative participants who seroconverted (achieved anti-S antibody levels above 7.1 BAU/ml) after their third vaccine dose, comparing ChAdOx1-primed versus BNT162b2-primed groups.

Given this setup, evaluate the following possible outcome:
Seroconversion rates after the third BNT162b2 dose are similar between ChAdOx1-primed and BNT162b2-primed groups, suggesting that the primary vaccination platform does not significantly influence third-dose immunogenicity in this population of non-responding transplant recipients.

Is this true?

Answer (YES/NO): NO